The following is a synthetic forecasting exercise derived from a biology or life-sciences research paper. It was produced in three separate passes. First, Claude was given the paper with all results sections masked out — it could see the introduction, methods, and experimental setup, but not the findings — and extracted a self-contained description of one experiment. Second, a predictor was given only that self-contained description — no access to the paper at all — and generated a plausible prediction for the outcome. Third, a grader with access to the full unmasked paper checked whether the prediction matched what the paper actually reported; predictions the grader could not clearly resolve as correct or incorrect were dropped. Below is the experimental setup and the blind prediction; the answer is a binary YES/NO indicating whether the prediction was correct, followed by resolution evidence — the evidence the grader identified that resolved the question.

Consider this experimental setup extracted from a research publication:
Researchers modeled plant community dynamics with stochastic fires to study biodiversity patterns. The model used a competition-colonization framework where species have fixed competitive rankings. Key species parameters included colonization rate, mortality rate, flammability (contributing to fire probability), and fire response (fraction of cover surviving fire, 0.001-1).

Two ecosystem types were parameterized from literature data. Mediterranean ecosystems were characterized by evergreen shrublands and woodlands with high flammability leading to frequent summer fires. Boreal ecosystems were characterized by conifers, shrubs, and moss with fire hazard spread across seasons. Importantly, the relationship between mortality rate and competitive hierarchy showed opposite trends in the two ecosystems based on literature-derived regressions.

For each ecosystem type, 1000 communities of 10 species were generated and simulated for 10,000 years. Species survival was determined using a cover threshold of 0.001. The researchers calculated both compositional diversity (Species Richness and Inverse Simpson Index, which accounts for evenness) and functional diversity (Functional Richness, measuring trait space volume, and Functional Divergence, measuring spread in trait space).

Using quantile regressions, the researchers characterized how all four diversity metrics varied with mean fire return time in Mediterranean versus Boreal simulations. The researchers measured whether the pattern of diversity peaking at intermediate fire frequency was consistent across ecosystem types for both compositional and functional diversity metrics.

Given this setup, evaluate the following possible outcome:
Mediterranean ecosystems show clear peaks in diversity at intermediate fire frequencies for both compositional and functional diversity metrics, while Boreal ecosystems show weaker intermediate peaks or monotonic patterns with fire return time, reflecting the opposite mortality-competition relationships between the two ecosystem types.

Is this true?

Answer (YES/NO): NO